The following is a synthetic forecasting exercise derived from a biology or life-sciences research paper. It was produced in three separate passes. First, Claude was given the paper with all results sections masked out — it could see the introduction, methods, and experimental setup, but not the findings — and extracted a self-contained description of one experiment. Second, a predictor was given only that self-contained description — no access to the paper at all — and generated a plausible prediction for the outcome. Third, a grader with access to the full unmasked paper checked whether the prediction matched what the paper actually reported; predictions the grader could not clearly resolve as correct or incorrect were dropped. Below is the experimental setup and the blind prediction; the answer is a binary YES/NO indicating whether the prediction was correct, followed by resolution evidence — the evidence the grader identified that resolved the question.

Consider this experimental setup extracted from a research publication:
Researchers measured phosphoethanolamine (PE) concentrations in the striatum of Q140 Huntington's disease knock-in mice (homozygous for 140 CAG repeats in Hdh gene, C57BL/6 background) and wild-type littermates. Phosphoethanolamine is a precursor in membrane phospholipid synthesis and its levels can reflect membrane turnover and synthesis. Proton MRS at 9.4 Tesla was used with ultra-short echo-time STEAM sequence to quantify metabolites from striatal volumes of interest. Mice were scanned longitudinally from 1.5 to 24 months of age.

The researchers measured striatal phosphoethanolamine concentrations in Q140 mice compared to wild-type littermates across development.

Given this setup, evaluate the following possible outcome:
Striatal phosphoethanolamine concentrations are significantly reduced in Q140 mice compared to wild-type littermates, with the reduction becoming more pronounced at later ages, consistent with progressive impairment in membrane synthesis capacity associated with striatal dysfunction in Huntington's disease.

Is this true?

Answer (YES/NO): YES